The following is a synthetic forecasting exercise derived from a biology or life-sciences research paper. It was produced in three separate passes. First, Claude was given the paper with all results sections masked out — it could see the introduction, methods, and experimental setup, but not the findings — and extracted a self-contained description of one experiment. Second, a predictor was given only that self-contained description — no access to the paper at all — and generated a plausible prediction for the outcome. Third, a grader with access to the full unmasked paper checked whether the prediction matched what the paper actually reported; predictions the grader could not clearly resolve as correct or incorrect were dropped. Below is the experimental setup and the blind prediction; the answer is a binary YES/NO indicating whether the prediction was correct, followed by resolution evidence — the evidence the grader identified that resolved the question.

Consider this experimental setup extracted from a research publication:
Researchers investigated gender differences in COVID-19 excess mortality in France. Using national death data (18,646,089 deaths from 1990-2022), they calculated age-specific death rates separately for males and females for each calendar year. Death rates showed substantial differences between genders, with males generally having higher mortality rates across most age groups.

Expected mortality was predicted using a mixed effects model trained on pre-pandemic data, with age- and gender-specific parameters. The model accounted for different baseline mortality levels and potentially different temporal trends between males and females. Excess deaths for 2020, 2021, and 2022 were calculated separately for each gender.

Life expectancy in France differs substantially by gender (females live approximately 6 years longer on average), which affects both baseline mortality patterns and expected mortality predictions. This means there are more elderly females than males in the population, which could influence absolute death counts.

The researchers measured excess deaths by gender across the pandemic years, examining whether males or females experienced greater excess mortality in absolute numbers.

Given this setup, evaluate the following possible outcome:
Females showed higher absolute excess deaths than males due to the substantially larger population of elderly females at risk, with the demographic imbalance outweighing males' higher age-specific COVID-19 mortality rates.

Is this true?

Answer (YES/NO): NO